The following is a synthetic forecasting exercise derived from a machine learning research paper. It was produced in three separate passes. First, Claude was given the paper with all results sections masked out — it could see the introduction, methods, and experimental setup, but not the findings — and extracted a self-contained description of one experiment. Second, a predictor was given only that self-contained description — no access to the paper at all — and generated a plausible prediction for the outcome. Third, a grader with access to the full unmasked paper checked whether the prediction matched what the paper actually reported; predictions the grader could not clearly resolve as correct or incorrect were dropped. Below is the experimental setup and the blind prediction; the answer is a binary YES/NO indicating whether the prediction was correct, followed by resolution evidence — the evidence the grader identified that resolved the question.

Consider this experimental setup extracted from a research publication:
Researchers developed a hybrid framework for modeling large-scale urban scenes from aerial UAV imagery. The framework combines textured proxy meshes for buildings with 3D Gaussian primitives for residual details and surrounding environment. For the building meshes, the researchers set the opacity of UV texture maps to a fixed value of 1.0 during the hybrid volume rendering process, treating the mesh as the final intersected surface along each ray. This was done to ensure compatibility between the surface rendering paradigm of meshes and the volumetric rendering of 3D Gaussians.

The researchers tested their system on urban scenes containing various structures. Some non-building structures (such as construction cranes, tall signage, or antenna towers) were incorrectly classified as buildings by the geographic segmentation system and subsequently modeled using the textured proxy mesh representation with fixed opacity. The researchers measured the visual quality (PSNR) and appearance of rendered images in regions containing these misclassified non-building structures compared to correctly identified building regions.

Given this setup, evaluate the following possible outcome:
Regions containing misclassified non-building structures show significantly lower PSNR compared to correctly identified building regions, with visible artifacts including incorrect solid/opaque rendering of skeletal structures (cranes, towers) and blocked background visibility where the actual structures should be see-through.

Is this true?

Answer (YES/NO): YES